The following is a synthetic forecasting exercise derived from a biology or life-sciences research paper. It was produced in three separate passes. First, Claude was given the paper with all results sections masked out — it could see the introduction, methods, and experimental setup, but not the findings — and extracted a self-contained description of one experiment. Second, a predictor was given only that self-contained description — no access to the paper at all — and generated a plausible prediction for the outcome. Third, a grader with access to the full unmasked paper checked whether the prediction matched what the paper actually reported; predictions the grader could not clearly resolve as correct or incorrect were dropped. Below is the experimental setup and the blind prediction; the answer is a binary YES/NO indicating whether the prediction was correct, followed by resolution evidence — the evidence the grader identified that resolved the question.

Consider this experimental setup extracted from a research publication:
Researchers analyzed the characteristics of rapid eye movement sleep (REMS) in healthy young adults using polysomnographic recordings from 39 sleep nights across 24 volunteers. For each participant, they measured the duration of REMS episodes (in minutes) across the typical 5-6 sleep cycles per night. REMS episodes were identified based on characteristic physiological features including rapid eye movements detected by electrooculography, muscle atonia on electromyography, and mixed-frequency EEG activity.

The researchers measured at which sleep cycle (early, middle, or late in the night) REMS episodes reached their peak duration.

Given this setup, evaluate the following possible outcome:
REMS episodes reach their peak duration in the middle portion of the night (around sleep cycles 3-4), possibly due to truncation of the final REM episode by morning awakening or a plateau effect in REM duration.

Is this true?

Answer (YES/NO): YES